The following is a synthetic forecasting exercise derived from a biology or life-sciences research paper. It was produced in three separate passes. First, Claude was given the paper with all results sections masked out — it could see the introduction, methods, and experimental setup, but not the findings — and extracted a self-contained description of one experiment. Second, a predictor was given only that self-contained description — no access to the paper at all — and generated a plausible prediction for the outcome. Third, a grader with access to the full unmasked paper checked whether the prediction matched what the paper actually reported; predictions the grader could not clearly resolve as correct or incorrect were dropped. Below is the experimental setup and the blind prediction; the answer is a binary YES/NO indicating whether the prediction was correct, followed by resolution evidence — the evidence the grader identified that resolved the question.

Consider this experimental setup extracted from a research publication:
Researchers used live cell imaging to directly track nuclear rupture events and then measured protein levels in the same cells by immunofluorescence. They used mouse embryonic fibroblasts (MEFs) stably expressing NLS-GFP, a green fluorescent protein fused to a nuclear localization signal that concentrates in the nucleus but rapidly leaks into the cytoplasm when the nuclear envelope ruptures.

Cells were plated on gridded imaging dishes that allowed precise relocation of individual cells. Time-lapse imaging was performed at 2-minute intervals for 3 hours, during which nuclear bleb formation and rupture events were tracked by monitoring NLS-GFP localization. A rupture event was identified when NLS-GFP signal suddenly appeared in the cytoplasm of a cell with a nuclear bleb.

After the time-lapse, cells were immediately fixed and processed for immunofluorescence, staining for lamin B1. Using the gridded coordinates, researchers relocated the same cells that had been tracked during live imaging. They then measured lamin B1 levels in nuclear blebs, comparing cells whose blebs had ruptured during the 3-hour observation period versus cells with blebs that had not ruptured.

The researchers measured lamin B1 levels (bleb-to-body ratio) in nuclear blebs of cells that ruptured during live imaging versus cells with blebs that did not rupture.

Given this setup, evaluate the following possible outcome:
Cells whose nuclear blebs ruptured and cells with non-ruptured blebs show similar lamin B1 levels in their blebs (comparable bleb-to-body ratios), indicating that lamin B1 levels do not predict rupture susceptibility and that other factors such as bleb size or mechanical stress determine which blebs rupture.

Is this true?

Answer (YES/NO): NO